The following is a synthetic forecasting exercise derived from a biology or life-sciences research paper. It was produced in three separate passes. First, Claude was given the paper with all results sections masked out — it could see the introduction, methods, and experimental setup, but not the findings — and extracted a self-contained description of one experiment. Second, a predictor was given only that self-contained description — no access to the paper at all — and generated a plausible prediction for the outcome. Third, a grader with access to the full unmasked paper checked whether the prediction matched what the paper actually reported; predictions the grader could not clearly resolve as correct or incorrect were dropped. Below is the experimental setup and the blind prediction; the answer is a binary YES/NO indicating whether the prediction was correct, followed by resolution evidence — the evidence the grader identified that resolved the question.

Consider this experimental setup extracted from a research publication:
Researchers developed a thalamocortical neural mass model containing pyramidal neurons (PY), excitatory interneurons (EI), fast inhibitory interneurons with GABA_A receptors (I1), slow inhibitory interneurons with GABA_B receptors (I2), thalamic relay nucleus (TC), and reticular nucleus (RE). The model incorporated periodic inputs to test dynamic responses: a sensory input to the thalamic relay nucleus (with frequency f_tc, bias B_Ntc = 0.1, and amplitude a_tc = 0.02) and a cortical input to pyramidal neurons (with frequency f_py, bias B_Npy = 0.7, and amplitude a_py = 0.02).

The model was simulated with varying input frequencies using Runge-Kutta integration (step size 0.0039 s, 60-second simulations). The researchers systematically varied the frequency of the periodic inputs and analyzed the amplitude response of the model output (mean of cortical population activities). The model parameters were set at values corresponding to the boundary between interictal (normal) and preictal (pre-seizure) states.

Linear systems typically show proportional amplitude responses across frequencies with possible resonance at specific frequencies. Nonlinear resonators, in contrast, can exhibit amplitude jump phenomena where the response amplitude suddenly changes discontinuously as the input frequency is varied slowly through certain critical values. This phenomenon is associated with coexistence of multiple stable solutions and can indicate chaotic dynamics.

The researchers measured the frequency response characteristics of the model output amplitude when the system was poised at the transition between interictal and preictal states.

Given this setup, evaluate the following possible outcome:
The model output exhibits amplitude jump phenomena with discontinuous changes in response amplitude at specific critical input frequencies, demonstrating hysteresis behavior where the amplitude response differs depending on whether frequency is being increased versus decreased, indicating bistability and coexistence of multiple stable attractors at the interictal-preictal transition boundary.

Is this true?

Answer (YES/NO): NO